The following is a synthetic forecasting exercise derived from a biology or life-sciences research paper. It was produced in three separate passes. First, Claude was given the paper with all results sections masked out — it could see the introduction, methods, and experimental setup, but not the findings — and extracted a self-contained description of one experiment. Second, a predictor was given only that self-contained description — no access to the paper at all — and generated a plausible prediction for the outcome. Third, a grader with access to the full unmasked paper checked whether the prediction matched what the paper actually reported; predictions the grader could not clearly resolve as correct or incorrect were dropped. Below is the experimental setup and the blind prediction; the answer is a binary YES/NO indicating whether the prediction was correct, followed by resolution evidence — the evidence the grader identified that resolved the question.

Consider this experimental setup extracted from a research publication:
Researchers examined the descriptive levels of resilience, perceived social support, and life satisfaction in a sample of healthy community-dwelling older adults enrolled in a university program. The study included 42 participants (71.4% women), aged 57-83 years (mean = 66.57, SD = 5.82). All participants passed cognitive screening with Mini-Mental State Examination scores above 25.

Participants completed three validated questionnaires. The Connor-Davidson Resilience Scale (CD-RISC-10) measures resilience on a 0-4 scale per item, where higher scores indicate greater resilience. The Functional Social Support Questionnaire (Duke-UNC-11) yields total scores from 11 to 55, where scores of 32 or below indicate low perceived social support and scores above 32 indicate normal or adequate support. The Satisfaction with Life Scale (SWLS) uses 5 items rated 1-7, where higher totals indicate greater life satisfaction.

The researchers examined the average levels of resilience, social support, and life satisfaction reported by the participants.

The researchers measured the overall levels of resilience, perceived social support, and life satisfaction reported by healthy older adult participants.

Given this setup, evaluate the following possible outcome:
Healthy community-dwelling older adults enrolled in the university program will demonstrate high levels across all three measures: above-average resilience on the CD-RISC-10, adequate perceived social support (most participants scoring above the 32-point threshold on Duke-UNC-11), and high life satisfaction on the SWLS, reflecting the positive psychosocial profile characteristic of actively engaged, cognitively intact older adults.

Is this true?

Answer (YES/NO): YES